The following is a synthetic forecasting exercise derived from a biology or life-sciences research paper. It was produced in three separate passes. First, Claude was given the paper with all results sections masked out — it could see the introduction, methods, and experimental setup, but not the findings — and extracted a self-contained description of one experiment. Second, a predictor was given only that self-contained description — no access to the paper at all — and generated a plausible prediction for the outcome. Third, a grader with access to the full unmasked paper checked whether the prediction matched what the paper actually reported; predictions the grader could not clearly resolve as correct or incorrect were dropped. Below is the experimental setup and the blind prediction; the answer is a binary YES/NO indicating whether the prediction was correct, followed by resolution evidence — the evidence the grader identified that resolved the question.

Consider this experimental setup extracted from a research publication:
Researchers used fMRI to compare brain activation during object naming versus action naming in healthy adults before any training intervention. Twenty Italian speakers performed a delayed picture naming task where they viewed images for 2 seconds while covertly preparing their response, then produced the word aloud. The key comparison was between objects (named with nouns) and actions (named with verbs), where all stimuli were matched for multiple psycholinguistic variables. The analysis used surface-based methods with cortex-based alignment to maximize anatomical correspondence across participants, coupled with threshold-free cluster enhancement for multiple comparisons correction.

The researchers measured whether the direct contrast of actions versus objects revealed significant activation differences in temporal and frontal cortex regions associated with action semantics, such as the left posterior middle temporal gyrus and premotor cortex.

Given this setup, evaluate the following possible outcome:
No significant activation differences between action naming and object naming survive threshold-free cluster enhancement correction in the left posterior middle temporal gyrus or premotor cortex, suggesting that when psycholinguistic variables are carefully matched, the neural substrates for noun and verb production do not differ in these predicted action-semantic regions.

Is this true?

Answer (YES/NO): NO